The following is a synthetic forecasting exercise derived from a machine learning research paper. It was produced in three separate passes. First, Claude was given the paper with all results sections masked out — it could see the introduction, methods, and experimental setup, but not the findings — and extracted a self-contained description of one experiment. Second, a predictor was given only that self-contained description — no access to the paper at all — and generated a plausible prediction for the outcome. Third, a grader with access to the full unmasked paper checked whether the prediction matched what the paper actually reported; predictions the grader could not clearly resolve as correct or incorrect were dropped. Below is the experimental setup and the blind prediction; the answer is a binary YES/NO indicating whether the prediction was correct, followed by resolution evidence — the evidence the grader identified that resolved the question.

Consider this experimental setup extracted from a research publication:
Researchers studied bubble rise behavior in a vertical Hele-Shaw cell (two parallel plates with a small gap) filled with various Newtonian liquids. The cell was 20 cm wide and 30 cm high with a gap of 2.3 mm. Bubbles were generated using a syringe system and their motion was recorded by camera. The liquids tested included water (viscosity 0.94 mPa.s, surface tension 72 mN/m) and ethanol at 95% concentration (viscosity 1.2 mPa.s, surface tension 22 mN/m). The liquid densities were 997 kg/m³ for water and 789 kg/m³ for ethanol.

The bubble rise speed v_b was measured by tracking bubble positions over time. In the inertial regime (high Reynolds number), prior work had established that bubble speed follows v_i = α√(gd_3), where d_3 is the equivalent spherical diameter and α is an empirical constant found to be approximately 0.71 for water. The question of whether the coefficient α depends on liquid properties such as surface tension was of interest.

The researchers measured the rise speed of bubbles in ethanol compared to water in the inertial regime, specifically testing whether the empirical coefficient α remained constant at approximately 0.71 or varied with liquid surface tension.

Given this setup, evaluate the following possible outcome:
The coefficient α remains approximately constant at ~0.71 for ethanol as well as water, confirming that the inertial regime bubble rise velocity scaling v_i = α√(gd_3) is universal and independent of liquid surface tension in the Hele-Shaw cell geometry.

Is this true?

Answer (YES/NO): YES